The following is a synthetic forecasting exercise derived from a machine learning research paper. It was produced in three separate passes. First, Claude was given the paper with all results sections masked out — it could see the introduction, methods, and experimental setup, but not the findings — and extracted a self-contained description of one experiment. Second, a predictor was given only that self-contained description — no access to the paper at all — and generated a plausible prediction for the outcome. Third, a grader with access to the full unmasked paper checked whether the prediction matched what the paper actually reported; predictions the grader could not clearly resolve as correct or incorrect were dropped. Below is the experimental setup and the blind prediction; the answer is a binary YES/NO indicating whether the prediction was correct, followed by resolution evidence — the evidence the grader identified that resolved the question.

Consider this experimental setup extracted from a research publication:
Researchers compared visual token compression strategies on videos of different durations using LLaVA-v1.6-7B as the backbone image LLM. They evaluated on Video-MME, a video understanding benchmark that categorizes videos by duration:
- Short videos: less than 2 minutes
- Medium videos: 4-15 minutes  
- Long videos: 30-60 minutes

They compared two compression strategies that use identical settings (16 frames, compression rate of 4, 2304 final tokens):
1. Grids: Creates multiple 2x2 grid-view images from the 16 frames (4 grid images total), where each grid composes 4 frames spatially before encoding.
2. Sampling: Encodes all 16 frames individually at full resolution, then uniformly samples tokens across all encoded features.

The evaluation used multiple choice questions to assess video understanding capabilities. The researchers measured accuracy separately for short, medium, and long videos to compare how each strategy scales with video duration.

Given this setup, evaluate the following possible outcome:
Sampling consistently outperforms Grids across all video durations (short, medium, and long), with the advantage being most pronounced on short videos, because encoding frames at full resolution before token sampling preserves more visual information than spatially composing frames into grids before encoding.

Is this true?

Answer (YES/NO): NO